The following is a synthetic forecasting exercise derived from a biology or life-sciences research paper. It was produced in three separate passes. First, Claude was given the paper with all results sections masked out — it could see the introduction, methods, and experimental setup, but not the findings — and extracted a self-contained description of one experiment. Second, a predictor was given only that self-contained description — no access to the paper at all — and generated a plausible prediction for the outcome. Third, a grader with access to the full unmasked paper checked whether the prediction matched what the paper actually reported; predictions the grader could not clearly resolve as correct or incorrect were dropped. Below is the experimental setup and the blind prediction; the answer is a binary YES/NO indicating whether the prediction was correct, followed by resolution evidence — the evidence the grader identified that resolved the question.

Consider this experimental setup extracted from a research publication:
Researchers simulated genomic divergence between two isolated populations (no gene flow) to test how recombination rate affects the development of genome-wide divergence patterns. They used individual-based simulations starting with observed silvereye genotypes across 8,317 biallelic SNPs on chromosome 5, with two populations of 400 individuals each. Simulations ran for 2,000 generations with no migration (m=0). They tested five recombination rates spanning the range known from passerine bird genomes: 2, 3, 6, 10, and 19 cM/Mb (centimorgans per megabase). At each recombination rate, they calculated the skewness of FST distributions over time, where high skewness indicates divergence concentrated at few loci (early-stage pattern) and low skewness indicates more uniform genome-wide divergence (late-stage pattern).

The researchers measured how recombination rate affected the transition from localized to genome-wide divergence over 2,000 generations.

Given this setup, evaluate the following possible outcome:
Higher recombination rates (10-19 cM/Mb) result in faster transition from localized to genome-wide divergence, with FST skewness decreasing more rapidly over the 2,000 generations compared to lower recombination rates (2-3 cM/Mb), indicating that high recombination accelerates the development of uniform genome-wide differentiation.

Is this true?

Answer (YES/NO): NO